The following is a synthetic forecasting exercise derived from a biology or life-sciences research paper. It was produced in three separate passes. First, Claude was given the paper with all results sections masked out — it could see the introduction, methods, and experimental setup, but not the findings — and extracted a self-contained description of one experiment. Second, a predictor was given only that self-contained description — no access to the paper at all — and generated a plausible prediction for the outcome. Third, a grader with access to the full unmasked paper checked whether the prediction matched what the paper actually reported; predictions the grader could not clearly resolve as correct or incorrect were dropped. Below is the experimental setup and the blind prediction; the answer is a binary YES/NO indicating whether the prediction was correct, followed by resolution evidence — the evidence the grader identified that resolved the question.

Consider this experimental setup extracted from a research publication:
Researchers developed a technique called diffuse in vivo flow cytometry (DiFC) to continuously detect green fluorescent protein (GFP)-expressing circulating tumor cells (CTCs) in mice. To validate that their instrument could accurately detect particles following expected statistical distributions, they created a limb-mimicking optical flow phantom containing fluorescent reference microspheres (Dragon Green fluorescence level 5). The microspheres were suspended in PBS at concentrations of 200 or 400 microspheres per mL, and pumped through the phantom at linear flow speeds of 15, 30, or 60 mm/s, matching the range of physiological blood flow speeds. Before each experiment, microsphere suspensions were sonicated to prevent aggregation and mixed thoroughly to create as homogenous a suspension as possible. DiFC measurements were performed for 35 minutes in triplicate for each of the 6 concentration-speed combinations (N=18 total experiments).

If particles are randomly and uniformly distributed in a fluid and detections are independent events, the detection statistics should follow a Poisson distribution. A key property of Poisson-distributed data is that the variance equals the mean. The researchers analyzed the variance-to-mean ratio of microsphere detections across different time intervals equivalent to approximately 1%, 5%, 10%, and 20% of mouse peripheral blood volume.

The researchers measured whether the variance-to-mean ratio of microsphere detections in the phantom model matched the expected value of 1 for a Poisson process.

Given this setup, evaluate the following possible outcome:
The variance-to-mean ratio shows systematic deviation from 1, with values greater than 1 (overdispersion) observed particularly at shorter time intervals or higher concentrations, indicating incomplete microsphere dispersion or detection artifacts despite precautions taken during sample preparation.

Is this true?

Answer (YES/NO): NO